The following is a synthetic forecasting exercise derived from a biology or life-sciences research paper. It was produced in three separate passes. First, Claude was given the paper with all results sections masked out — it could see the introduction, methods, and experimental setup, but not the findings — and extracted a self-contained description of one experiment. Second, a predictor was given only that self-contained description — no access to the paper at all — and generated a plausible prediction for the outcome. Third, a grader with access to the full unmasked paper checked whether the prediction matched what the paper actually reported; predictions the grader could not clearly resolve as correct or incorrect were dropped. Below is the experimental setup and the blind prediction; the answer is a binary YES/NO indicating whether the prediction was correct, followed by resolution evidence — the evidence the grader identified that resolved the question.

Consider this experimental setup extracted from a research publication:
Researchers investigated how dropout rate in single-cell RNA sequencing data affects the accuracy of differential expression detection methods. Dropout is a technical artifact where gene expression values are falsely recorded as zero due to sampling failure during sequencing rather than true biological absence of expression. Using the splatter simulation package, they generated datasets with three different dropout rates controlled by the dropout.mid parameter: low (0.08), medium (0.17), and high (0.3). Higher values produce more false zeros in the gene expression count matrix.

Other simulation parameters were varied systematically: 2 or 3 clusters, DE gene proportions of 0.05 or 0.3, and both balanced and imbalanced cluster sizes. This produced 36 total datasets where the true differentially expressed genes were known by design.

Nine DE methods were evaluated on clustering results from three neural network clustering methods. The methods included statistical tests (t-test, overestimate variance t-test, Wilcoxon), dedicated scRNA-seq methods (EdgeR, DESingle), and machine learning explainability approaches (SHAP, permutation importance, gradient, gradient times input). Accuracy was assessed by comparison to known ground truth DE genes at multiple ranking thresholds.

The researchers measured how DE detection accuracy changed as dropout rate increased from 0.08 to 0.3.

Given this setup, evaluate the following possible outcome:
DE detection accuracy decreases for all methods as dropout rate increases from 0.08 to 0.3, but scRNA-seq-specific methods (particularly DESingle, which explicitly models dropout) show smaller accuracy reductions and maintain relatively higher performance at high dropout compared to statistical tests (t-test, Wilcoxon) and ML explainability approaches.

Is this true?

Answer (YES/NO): NO